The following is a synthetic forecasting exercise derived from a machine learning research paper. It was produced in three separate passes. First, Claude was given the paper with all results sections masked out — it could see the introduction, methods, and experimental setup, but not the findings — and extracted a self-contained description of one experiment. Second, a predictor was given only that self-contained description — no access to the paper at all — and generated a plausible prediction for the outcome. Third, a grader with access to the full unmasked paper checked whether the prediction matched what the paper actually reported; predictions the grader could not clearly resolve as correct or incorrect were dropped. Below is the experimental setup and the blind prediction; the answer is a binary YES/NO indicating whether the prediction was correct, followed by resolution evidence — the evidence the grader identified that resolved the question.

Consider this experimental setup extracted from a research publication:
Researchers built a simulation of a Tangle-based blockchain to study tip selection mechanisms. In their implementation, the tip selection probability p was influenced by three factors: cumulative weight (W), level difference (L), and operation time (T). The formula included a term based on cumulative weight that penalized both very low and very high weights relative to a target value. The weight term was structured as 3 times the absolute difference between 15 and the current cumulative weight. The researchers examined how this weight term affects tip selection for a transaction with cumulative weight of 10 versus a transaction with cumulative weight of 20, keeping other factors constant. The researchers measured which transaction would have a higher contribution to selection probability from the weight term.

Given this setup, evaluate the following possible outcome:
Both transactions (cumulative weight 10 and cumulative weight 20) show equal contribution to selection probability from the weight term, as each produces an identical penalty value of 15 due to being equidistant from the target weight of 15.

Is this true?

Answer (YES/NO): YES